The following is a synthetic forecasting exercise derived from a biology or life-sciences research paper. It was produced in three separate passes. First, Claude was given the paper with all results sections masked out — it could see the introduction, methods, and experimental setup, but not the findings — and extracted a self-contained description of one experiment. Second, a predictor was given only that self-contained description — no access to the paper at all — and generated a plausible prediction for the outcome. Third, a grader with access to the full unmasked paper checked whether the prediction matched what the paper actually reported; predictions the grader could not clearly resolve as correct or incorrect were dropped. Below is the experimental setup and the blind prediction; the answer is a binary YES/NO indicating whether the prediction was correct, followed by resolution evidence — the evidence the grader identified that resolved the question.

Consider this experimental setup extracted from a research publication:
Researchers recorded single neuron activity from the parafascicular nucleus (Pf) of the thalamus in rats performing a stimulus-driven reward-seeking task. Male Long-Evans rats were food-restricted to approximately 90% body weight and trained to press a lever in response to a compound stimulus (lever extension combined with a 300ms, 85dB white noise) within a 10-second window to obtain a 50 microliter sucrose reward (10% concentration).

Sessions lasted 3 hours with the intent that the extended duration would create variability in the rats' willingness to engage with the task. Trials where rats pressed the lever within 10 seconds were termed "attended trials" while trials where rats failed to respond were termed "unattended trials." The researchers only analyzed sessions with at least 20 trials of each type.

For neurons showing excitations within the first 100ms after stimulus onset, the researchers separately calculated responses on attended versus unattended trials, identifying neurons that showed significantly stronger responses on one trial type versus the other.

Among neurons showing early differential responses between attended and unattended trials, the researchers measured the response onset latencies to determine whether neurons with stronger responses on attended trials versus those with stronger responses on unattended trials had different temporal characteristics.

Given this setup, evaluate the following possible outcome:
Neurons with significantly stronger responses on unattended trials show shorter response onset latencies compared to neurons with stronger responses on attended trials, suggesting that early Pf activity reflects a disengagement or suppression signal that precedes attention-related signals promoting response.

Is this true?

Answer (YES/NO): YES